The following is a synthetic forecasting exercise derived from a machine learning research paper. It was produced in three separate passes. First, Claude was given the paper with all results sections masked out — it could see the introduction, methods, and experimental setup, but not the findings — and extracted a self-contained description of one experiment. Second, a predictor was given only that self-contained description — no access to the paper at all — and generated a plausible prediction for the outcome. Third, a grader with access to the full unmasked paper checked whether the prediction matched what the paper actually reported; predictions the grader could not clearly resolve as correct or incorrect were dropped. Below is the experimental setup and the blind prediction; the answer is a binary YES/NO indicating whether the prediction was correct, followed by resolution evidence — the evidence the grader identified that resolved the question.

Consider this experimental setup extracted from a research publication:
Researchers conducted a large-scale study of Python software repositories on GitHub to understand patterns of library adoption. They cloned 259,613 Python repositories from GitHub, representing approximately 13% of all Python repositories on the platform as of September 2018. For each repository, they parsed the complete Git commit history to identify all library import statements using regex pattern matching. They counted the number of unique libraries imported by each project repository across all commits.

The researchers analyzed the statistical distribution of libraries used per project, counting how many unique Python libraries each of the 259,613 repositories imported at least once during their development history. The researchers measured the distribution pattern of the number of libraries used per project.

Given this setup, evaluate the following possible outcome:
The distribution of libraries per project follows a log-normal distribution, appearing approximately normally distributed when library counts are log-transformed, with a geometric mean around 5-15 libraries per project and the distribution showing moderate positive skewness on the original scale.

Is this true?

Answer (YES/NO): NO